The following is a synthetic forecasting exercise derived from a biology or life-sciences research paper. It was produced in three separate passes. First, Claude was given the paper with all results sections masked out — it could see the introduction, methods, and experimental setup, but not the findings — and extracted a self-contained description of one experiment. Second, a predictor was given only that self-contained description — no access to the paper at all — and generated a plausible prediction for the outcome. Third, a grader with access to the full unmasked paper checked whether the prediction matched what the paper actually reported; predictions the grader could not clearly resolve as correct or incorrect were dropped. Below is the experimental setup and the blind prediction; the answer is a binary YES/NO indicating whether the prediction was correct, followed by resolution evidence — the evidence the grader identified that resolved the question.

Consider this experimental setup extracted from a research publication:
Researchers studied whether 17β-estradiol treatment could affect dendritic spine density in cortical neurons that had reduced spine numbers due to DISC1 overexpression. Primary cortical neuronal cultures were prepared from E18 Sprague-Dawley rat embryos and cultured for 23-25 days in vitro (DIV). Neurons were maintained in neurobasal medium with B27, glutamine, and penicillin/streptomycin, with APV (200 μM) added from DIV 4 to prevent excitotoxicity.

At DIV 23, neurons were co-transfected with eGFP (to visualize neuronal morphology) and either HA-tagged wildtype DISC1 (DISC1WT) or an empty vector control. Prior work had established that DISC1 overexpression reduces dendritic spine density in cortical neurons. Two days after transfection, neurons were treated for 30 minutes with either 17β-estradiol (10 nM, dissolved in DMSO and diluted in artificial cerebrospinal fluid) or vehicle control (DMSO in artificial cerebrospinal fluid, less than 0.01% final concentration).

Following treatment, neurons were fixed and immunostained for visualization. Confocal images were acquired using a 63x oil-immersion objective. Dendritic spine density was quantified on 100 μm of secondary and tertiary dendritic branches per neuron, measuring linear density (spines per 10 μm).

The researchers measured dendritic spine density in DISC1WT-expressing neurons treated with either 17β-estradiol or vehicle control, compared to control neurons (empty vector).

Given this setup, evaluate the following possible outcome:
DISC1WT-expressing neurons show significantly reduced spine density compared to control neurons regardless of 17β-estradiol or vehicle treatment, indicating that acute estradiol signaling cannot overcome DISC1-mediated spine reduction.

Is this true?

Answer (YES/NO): NO